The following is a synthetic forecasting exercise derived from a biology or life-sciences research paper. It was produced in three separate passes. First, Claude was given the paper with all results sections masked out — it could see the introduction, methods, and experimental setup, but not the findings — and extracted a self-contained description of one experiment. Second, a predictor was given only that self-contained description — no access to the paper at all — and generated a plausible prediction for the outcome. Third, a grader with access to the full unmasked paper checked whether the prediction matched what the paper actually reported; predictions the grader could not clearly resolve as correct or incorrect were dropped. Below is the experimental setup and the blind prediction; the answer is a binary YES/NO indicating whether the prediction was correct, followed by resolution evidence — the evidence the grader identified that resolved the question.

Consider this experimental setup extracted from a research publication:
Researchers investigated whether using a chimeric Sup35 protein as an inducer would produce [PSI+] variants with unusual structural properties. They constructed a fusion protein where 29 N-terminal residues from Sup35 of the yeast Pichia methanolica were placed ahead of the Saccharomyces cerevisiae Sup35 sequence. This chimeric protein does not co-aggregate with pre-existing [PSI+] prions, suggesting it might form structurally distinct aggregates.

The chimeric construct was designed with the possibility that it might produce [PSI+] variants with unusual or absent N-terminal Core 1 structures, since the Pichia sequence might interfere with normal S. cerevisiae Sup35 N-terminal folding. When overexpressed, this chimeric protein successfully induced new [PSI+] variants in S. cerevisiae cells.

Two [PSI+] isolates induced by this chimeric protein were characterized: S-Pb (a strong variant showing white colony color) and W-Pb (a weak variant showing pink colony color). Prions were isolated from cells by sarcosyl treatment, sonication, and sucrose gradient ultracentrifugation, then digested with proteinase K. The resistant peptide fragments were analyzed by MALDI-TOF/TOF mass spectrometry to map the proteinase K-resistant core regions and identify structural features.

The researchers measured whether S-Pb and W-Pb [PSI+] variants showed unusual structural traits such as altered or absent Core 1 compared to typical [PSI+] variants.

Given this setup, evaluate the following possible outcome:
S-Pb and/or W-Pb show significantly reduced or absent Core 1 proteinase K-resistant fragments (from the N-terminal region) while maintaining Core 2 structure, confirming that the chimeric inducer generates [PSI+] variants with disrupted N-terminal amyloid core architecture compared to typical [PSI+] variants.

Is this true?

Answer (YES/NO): NO